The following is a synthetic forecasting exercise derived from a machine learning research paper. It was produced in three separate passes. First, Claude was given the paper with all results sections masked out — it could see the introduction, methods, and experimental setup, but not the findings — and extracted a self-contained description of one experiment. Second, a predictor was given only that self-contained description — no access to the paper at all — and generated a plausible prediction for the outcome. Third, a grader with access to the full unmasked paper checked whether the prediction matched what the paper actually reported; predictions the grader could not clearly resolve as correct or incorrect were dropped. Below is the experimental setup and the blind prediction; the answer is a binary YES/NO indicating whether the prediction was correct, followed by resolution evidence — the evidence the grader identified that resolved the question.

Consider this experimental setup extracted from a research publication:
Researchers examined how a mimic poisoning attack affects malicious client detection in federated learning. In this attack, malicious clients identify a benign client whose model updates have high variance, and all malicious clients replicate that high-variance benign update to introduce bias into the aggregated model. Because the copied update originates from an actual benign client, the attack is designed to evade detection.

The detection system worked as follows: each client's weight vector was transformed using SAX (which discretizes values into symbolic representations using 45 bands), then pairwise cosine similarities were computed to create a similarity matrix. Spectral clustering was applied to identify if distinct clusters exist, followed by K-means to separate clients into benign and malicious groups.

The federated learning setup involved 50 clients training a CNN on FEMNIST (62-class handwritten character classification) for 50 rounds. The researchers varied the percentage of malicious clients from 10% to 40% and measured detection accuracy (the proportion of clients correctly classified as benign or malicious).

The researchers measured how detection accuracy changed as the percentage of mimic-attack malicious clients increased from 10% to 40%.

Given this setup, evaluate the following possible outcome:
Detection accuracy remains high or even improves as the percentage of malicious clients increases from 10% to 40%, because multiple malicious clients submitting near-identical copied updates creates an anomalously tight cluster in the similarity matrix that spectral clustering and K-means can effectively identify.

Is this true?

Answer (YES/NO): NO